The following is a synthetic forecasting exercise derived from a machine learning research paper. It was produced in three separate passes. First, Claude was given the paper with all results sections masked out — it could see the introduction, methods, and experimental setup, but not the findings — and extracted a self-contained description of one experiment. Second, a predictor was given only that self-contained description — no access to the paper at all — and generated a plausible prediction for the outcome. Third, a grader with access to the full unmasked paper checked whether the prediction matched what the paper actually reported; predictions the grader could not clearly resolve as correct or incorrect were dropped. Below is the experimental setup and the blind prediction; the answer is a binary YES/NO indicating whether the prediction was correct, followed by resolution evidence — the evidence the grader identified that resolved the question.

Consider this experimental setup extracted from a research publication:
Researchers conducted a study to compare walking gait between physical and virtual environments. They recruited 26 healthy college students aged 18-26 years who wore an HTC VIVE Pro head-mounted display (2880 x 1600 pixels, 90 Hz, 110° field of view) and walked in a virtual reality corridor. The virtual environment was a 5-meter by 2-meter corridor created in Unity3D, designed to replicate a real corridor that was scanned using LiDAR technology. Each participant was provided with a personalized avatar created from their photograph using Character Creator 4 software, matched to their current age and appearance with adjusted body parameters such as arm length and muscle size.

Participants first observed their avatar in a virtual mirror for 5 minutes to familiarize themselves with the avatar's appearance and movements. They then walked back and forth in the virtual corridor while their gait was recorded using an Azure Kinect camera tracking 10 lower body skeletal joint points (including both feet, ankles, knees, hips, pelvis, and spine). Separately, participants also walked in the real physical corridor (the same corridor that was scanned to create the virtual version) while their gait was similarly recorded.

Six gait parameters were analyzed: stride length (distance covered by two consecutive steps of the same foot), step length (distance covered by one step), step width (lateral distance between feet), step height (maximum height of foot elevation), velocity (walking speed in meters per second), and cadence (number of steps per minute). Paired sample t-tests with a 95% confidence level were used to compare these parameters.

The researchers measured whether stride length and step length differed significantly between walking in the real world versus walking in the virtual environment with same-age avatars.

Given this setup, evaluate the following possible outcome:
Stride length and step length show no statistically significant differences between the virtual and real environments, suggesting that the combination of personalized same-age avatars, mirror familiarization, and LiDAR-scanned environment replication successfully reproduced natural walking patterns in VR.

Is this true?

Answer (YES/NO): NO